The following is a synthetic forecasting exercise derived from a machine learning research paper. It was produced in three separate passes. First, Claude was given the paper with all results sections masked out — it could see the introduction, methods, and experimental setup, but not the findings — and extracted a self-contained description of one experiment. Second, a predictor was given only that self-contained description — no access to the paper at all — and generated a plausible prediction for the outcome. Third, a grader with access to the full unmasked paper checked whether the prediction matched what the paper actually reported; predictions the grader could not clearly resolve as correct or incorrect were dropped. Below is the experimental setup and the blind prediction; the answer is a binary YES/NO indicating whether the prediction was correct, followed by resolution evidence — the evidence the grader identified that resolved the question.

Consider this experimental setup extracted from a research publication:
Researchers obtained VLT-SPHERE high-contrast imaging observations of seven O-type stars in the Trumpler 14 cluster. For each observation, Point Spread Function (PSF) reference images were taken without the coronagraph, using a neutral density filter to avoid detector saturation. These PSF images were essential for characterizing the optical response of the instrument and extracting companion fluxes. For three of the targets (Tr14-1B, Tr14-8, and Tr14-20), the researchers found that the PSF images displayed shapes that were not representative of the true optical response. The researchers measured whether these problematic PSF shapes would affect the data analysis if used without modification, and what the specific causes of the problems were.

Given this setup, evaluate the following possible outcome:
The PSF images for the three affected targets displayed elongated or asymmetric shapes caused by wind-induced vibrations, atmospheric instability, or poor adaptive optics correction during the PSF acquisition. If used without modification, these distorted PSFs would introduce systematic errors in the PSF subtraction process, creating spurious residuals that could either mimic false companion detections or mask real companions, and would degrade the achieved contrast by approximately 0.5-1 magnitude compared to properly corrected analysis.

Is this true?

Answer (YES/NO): NO